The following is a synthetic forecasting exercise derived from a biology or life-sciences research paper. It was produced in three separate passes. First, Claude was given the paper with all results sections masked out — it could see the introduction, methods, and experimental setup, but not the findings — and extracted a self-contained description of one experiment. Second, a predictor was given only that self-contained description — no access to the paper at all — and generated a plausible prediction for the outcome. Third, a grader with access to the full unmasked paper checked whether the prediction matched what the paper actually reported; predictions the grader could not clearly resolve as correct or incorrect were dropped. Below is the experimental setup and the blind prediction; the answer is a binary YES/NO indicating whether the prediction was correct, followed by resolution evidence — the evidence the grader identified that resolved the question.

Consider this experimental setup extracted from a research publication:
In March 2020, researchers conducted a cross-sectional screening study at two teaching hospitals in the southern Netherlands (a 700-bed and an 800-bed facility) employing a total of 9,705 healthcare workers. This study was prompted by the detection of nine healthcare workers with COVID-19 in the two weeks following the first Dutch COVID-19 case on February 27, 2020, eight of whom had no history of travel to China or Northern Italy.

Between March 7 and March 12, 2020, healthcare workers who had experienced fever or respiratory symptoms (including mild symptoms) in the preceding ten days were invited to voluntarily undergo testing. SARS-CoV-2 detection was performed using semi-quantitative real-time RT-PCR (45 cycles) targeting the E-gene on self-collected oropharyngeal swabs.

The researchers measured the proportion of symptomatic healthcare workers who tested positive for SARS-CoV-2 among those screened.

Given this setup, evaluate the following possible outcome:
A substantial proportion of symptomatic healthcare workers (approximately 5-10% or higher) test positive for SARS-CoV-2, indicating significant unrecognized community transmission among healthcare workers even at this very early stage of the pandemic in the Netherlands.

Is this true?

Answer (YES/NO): YES